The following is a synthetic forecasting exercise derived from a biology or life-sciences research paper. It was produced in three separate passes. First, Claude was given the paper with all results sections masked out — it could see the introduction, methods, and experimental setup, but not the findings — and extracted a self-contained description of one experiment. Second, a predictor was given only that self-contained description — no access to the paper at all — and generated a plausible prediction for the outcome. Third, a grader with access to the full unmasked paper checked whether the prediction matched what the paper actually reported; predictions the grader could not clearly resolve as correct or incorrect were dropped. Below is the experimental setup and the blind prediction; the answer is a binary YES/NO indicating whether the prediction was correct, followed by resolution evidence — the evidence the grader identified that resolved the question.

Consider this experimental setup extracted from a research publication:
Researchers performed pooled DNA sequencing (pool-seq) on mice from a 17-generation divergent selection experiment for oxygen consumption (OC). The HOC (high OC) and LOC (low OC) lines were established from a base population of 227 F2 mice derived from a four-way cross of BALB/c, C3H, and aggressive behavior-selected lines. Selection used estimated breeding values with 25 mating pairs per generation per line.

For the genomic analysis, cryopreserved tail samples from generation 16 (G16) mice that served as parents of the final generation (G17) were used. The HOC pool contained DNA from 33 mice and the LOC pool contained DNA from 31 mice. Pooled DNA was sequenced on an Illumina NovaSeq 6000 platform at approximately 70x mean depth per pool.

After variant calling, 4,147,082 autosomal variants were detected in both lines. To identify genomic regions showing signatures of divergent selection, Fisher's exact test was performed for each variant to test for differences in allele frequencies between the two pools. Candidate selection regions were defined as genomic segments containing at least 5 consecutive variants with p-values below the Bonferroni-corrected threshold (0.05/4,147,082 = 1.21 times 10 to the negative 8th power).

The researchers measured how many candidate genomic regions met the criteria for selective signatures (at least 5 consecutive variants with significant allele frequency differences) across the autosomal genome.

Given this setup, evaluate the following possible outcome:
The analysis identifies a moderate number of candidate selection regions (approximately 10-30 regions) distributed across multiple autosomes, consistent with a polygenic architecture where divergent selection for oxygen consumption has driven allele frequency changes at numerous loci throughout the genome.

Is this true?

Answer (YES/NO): NO